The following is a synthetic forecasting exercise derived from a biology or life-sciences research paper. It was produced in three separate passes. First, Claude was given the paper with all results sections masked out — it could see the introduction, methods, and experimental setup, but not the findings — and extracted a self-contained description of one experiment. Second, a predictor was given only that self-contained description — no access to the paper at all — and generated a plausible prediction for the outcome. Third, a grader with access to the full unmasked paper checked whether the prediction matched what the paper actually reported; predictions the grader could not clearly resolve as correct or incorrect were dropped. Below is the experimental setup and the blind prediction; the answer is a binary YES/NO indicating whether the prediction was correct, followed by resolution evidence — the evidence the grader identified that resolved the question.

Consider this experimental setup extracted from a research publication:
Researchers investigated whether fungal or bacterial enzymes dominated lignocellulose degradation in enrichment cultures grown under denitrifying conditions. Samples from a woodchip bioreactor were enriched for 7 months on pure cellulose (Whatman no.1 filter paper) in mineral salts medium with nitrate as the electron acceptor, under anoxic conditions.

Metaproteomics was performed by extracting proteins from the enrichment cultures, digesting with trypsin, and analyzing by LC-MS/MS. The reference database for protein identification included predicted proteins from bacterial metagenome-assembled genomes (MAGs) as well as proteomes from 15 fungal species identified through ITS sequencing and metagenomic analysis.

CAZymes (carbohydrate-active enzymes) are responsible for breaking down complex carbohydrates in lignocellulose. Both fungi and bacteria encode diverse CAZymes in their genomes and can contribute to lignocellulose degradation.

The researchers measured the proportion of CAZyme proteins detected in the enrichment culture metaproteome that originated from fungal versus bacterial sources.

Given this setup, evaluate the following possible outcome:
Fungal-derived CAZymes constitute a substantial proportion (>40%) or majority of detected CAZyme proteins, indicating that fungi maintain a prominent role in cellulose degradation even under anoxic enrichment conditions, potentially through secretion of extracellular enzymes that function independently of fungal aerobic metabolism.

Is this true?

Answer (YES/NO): NO